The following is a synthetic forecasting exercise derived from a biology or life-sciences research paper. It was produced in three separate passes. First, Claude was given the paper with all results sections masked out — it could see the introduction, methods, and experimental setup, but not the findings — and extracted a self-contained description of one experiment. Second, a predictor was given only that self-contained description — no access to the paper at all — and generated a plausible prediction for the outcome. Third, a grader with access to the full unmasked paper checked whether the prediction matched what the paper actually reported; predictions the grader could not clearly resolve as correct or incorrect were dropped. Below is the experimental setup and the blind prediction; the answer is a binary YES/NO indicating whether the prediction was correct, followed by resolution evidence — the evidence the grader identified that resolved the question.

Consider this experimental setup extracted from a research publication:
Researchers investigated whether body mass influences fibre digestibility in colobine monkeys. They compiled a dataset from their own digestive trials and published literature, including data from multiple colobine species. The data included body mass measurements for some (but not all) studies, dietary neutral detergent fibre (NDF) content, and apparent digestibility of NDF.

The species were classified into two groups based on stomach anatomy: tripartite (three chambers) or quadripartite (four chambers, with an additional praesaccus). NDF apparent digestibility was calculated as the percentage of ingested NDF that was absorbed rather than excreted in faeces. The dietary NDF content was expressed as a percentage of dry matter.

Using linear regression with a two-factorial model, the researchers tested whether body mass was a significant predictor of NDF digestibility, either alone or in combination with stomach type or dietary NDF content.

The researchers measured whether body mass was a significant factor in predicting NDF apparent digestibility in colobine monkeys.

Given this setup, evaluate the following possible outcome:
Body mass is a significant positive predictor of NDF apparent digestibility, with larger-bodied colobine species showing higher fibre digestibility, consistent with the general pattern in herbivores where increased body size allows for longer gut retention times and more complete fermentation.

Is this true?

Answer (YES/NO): NO